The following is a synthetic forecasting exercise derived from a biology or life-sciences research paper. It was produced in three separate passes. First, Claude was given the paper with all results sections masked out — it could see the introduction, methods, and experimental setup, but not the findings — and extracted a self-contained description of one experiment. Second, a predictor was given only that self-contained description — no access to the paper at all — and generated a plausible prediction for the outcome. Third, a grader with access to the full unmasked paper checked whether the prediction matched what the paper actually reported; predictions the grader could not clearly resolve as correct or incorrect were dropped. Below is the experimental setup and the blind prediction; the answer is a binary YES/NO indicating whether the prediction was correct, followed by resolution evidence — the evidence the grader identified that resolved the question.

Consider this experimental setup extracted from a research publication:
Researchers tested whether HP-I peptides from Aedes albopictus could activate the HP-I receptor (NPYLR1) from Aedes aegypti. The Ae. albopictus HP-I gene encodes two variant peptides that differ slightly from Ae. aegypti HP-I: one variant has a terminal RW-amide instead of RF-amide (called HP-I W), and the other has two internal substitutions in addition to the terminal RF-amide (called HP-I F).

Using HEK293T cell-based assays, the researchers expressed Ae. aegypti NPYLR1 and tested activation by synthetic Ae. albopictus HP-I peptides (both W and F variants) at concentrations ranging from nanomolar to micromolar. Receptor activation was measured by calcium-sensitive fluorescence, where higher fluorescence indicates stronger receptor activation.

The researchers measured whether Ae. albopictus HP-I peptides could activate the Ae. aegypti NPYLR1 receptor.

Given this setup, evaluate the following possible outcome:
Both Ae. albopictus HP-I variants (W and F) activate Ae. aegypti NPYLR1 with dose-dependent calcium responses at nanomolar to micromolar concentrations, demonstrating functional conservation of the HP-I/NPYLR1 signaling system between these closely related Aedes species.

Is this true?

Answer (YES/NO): YES